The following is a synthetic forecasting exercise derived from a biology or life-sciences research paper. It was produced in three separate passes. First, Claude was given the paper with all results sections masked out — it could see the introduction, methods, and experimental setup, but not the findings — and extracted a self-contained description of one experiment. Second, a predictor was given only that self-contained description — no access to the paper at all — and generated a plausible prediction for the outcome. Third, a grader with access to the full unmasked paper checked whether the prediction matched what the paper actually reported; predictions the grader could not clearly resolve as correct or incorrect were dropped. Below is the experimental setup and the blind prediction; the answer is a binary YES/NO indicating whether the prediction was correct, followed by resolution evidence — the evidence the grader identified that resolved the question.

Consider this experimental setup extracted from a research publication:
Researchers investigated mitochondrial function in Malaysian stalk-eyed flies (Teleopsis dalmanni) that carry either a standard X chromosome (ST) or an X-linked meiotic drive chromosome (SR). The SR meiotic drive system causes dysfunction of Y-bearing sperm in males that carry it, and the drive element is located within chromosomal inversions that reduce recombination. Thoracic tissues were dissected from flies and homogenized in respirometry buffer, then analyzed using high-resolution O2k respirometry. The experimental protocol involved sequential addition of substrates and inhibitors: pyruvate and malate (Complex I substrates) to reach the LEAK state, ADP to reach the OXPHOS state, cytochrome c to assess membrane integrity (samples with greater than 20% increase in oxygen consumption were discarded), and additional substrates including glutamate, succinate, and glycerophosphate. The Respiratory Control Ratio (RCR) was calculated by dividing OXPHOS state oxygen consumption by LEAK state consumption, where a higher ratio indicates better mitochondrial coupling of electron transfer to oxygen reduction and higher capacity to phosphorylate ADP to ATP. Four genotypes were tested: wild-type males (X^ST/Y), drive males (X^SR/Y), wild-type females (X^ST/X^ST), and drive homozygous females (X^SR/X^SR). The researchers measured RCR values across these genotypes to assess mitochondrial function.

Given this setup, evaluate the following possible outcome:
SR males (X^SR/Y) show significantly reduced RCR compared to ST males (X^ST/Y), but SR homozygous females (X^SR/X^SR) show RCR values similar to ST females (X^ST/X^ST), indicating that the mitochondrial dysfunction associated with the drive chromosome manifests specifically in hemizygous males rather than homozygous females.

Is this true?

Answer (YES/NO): NO